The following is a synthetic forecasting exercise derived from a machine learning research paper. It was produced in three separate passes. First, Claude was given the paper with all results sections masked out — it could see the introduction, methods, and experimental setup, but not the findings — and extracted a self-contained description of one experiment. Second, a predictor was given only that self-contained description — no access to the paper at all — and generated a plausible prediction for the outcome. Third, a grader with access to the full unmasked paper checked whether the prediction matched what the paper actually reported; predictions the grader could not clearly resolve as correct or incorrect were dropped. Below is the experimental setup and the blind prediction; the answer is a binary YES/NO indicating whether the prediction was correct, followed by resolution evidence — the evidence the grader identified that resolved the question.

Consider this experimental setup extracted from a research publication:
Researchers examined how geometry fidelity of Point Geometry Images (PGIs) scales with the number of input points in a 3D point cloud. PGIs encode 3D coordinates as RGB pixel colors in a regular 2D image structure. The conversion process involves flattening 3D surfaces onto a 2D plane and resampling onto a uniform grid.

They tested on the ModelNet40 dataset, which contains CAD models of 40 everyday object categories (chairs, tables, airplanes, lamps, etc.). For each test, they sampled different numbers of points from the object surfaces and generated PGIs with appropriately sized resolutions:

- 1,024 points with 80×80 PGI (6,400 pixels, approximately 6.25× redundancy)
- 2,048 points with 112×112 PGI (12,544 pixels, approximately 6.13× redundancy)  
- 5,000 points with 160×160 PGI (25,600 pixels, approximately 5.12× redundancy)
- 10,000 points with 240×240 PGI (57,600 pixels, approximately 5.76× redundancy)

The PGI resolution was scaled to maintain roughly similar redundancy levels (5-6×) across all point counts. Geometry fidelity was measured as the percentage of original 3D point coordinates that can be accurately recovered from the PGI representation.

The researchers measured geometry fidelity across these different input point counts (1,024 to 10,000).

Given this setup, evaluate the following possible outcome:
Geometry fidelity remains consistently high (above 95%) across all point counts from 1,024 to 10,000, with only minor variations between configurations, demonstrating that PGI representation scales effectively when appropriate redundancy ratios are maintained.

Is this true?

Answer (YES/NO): YES